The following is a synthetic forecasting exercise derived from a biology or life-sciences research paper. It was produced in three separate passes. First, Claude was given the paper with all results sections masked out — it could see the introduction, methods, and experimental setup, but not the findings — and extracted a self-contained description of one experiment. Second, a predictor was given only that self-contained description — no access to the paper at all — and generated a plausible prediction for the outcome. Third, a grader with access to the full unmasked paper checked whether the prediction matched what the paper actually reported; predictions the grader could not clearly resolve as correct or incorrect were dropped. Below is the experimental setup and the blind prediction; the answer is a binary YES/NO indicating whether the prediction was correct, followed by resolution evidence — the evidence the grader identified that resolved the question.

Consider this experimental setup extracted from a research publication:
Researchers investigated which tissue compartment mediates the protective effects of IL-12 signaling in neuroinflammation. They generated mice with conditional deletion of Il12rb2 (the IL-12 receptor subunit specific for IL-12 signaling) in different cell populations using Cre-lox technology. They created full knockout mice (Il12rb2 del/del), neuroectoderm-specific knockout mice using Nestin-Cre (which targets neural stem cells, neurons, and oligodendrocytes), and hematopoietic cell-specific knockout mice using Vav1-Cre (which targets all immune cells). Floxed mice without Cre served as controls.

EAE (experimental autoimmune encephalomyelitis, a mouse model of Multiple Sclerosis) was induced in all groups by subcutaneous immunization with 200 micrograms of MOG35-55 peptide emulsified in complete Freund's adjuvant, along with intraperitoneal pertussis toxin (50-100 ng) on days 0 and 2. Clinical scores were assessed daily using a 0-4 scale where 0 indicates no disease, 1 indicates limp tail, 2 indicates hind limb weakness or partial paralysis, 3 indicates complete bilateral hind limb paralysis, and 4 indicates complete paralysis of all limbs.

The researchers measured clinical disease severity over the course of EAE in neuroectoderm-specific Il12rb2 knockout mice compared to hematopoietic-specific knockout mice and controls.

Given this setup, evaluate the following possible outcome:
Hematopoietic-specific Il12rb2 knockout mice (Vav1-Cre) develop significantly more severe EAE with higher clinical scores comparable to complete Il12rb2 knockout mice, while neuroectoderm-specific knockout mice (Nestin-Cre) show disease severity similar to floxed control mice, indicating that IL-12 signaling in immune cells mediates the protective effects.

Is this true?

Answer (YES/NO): NO